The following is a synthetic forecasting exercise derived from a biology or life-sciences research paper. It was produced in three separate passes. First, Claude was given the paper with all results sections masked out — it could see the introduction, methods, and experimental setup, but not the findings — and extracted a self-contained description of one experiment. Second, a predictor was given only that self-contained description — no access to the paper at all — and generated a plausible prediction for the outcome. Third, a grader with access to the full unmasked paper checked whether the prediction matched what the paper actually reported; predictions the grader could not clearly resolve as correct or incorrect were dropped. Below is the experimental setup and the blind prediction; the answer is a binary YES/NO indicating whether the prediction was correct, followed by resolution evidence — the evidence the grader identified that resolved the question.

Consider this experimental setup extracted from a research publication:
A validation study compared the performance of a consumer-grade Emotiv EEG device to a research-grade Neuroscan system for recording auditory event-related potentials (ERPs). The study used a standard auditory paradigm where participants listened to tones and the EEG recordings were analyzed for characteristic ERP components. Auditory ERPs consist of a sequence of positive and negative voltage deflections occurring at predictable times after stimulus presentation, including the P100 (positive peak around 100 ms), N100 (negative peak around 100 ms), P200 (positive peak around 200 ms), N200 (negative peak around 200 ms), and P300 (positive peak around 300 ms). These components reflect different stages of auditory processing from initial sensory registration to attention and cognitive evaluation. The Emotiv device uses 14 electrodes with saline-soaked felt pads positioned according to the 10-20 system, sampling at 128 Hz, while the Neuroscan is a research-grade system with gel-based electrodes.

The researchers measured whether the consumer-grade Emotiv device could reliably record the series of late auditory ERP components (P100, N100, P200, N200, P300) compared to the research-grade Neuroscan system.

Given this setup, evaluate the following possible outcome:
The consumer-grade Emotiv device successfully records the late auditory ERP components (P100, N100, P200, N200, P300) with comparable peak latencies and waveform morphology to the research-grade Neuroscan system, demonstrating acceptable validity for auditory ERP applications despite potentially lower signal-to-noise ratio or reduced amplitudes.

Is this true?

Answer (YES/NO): YES